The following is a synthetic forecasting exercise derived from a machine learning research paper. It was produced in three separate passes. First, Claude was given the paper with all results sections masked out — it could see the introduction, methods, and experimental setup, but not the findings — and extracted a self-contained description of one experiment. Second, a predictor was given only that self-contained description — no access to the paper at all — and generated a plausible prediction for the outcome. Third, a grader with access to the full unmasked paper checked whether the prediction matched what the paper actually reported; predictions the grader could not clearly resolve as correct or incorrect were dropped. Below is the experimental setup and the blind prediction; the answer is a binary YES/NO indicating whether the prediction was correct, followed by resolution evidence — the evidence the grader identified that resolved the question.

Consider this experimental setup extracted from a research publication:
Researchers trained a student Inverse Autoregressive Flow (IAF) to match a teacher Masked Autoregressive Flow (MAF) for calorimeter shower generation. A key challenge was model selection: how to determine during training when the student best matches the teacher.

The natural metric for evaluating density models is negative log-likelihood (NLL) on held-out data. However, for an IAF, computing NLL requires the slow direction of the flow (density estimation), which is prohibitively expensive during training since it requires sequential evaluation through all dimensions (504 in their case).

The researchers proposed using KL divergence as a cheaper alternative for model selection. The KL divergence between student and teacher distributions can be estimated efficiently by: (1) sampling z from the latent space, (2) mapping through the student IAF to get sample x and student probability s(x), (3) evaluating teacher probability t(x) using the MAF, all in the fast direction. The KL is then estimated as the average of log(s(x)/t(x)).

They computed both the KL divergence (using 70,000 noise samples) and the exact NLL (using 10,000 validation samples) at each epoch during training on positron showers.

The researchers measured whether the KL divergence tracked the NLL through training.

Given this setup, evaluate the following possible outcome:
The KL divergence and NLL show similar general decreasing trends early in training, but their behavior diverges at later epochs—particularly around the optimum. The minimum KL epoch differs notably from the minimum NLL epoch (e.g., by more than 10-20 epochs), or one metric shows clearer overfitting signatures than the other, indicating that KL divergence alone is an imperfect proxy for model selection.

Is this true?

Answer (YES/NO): NO